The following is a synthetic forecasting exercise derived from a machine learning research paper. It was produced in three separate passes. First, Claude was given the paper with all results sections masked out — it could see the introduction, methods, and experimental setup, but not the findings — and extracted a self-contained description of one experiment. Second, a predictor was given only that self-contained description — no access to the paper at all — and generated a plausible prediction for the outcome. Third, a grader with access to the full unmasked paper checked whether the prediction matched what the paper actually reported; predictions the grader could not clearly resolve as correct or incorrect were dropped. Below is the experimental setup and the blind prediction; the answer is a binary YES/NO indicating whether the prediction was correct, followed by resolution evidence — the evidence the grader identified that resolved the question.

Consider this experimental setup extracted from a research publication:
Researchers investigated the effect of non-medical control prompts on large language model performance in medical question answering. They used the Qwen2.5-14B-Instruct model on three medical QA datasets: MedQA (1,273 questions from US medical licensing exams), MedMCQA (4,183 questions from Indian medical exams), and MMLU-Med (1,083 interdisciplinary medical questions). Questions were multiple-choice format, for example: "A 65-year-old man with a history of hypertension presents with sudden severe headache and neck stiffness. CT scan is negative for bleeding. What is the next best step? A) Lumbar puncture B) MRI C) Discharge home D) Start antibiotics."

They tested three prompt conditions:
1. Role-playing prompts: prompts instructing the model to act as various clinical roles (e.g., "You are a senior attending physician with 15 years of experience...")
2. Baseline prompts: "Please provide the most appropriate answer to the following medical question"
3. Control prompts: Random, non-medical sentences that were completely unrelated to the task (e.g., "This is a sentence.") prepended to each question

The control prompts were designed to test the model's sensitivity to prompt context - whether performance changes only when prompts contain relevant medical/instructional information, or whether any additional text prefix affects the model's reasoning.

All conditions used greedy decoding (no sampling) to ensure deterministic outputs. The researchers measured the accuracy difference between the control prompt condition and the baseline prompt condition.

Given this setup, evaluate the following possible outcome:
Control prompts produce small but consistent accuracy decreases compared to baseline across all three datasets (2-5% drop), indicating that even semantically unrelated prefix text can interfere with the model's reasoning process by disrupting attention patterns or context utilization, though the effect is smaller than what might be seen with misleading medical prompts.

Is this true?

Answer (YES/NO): NO